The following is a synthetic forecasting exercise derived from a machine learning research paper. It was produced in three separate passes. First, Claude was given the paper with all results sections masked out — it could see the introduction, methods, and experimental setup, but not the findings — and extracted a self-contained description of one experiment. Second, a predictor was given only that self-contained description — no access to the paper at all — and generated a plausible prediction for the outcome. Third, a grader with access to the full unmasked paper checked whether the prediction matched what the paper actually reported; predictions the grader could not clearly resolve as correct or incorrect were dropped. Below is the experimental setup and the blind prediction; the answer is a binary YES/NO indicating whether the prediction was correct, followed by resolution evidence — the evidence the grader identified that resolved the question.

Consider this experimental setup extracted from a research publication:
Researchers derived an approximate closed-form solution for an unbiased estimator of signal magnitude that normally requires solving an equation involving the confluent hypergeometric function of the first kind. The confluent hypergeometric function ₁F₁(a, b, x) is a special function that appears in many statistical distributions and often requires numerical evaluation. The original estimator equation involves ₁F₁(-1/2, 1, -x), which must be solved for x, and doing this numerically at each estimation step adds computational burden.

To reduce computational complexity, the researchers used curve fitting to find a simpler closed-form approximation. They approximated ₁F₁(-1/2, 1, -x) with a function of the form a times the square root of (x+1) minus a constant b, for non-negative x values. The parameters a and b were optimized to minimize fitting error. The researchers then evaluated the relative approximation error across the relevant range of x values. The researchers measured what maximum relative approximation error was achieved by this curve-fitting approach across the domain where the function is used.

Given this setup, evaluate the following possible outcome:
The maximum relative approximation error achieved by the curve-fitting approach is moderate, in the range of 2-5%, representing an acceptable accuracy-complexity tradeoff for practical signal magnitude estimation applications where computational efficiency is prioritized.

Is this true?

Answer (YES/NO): NO